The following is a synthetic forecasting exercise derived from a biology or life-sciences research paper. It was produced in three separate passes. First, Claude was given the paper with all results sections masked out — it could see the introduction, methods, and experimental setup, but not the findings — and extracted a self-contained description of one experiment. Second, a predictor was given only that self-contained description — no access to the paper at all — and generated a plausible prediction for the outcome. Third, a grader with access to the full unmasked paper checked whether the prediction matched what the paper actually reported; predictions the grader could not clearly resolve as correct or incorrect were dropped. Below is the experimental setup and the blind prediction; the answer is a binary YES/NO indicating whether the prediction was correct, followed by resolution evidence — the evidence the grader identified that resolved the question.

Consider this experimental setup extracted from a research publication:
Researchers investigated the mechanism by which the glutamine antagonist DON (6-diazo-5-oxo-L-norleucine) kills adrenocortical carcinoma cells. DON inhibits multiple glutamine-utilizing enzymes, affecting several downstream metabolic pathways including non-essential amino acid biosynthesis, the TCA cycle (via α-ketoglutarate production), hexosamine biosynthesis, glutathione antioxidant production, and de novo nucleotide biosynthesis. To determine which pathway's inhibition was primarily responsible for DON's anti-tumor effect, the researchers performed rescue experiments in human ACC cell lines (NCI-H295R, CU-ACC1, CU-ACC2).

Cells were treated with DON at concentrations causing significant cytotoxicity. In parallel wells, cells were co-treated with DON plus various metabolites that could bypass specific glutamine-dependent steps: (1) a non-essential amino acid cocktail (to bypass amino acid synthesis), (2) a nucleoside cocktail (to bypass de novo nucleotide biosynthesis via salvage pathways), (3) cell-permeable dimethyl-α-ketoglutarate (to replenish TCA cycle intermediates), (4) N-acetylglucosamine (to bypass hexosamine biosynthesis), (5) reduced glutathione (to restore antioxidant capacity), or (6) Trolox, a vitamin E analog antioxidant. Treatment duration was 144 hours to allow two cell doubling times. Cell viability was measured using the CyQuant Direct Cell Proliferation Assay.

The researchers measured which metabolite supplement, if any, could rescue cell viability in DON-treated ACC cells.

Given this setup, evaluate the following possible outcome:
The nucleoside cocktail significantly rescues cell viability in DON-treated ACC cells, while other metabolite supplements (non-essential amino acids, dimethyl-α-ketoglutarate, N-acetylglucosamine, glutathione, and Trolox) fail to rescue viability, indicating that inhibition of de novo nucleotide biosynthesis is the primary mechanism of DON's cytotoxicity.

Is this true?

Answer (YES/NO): YES